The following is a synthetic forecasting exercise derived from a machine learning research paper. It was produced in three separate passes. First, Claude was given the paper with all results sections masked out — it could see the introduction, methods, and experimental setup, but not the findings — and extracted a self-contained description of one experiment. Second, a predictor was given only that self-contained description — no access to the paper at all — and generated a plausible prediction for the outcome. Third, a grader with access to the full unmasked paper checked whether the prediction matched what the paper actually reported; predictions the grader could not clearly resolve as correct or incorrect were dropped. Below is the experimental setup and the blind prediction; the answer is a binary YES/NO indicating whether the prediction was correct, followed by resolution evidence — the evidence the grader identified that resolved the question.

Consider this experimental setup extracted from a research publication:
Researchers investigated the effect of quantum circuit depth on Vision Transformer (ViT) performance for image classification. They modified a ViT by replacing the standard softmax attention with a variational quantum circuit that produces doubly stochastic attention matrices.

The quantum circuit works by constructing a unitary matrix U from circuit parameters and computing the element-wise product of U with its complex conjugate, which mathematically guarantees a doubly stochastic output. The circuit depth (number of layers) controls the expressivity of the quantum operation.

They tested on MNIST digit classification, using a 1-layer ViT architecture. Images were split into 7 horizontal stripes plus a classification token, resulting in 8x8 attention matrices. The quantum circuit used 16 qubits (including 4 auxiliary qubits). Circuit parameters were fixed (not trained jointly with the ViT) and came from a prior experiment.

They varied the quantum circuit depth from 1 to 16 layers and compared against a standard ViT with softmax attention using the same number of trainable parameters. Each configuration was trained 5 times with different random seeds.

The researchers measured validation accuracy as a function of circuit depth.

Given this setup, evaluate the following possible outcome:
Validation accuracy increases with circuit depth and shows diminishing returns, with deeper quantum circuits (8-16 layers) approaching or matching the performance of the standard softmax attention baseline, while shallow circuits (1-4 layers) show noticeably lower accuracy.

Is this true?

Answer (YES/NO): NO